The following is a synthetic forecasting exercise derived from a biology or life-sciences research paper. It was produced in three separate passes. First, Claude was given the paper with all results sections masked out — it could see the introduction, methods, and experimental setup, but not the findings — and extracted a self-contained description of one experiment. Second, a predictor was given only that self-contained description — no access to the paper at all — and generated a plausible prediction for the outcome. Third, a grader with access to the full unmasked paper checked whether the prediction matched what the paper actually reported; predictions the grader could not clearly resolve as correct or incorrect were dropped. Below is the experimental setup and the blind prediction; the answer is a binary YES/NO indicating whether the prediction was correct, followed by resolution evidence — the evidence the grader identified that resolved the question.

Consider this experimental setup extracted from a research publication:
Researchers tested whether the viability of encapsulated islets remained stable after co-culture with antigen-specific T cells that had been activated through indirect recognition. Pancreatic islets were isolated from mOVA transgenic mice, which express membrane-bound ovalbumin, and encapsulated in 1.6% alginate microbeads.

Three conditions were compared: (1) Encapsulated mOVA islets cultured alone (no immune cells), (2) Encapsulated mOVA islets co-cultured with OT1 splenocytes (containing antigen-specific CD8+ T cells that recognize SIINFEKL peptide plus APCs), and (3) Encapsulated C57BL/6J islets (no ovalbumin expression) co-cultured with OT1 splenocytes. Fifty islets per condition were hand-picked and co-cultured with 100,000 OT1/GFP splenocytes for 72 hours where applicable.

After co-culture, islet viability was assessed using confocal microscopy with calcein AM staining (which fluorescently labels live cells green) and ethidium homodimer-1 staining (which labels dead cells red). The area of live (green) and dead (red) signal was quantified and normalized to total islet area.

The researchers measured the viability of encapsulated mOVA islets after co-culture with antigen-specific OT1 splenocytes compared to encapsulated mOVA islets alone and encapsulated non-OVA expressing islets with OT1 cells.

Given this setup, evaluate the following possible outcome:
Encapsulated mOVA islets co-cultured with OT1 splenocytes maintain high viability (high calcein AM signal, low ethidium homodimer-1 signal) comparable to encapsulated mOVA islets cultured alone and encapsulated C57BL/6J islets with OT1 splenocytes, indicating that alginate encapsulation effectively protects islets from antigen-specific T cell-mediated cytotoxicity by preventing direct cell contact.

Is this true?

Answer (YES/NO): NO